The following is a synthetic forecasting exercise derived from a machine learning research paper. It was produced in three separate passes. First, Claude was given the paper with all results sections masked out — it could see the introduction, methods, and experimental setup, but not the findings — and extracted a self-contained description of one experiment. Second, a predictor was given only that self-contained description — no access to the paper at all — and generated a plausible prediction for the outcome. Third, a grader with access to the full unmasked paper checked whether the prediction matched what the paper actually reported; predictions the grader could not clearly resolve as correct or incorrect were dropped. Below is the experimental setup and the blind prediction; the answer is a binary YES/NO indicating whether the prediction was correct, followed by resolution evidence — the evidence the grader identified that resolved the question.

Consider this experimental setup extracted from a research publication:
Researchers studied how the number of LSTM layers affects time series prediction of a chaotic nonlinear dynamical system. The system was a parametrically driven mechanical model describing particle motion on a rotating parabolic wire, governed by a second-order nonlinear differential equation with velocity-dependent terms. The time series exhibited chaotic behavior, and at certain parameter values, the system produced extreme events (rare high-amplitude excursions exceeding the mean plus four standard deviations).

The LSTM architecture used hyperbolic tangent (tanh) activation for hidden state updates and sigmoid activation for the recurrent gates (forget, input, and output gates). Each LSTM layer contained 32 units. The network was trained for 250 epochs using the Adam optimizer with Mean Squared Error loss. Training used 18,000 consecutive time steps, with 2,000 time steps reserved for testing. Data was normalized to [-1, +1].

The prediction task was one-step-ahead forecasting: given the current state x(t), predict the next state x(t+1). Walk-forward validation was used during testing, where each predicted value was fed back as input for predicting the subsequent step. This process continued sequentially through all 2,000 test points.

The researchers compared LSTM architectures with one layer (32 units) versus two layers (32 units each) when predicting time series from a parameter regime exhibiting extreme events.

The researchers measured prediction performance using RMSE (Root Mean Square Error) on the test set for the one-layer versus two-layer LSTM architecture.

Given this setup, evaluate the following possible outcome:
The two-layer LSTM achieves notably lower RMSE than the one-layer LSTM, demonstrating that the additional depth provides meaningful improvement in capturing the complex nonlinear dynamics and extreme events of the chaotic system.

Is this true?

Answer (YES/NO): YES